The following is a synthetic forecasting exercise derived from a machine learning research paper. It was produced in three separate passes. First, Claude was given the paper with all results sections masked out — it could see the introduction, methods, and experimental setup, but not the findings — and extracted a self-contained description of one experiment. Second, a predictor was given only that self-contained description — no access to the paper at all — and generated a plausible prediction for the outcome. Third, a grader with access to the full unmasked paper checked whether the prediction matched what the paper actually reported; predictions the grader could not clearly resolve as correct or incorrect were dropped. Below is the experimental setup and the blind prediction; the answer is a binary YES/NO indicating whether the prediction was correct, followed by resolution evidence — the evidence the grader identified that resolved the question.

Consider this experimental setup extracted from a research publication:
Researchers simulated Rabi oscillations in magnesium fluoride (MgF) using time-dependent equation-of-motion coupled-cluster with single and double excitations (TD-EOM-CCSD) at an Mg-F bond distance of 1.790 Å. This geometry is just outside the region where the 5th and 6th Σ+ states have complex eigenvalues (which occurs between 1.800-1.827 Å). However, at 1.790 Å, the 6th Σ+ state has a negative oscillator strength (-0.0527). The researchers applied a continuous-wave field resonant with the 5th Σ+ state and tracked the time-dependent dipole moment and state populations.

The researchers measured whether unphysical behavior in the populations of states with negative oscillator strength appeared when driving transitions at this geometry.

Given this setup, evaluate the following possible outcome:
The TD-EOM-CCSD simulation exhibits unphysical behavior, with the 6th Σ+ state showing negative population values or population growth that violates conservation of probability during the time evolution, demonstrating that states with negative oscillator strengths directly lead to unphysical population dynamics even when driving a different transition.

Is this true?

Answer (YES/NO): YES